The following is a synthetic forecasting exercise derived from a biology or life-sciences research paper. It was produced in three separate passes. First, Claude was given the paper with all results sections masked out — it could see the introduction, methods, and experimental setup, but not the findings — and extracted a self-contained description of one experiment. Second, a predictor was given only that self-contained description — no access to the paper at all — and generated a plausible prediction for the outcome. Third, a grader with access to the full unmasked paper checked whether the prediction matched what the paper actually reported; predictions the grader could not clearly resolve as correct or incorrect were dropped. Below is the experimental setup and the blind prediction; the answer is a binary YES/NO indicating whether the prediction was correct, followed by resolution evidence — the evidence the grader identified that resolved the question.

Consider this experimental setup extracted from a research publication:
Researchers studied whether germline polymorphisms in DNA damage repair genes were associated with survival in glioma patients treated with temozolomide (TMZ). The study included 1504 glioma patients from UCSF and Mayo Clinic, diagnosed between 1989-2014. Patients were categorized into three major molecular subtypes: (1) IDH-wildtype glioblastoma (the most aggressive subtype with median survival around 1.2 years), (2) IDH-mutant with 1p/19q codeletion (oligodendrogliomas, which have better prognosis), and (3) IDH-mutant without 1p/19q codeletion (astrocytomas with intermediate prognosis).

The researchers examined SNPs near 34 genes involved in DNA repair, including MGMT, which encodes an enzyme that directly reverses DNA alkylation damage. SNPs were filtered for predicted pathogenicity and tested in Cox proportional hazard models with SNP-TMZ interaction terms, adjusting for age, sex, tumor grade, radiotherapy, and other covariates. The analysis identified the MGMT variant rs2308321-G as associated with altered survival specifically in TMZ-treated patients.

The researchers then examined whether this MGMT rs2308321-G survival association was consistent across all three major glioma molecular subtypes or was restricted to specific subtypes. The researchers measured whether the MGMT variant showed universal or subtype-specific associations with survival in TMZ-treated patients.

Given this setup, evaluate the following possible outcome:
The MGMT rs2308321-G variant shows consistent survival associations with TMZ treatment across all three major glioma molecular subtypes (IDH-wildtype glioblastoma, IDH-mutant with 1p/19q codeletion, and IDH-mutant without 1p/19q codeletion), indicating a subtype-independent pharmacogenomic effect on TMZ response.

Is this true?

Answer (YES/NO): YES